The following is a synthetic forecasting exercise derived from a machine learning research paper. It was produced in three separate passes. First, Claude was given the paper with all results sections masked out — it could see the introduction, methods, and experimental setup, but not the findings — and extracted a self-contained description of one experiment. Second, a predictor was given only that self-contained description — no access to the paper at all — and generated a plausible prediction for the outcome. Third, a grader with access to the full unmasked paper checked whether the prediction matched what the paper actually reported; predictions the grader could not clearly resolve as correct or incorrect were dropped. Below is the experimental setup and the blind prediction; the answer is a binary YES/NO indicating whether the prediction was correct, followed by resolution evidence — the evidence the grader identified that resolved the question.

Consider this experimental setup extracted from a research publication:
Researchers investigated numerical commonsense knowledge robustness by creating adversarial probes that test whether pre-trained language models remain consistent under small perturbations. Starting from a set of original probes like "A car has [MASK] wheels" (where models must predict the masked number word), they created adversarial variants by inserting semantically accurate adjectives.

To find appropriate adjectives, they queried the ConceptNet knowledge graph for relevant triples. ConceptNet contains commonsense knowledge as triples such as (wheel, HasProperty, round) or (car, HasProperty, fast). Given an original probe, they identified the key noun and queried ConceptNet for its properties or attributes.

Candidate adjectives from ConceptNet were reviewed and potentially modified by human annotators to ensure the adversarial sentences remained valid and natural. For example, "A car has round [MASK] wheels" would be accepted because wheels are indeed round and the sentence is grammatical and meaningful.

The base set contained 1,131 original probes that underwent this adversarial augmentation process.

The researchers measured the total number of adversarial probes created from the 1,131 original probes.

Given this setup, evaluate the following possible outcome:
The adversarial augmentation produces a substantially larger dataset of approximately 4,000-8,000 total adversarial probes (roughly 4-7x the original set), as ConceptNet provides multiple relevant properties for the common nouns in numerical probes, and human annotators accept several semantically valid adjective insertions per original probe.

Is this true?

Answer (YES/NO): NO